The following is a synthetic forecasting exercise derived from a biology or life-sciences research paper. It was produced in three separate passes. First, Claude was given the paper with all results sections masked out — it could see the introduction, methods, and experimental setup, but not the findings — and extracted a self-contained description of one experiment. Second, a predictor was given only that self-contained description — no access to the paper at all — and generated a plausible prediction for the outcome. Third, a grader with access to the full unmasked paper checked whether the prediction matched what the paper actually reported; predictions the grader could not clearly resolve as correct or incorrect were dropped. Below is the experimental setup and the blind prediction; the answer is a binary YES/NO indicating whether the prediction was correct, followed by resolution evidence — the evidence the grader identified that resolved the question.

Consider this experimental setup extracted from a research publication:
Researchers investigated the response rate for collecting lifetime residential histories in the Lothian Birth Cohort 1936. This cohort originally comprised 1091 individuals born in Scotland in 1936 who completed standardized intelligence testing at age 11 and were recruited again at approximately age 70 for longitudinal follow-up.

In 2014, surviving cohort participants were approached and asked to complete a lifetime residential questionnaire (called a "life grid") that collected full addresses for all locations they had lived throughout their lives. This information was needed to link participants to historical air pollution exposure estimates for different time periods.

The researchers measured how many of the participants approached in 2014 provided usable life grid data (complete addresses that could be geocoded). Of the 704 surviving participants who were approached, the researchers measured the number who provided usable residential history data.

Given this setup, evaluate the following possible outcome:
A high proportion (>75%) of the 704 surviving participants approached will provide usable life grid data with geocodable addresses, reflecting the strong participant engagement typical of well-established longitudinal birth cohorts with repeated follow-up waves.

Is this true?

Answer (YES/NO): YES